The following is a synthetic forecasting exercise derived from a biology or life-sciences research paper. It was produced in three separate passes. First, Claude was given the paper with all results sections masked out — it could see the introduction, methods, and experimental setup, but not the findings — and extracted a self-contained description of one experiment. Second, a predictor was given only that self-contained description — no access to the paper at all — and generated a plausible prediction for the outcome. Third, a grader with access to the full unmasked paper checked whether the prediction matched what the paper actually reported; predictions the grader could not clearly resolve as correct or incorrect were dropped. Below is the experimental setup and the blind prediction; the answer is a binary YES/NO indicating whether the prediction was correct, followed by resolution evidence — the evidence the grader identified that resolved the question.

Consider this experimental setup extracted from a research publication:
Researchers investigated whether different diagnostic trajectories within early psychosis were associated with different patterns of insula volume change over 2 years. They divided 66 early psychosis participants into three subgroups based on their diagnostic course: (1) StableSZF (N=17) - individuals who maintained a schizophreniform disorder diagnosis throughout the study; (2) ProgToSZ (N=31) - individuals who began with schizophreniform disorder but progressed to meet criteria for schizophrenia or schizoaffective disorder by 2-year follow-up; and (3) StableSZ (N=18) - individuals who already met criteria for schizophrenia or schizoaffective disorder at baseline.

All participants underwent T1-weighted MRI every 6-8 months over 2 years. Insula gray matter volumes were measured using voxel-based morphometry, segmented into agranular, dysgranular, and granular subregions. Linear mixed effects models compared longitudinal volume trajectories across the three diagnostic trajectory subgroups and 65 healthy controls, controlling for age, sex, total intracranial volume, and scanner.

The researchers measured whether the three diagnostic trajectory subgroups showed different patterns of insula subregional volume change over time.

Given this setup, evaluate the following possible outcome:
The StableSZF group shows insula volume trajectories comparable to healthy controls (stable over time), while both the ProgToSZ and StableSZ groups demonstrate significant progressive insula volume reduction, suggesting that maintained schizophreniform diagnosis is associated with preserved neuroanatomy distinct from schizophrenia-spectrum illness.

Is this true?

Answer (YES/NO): NO